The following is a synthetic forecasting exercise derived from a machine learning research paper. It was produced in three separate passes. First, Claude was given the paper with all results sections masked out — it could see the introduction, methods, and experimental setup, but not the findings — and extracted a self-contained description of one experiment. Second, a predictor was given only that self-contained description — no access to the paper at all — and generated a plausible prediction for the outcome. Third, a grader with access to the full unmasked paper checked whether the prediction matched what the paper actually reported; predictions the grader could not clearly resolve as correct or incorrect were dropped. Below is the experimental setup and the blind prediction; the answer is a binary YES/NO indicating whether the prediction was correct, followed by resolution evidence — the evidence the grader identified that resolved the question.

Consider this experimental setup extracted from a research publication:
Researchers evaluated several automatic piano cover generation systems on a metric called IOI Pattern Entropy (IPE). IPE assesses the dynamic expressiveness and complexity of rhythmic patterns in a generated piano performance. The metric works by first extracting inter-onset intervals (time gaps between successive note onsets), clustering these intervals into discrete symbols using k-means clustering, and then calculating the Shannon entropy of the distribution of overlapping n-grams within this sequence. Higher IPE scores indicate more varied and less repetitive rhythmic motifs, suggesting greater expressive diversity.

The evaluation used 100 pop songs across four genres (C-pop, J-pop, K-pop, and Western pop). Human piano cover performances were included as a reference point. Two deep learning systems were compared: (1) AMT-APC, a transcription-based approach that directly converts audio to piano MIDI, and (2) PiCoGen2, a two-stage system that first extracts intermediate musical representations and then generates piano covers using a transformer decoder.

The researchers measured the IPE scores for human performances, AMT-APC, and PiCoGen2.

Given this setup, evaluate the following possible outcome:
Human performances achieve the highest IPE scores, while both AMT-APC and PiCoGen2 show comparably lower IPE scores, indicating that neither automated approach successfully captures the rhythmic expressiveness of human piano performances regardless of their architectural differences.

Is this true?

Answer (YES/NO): NO